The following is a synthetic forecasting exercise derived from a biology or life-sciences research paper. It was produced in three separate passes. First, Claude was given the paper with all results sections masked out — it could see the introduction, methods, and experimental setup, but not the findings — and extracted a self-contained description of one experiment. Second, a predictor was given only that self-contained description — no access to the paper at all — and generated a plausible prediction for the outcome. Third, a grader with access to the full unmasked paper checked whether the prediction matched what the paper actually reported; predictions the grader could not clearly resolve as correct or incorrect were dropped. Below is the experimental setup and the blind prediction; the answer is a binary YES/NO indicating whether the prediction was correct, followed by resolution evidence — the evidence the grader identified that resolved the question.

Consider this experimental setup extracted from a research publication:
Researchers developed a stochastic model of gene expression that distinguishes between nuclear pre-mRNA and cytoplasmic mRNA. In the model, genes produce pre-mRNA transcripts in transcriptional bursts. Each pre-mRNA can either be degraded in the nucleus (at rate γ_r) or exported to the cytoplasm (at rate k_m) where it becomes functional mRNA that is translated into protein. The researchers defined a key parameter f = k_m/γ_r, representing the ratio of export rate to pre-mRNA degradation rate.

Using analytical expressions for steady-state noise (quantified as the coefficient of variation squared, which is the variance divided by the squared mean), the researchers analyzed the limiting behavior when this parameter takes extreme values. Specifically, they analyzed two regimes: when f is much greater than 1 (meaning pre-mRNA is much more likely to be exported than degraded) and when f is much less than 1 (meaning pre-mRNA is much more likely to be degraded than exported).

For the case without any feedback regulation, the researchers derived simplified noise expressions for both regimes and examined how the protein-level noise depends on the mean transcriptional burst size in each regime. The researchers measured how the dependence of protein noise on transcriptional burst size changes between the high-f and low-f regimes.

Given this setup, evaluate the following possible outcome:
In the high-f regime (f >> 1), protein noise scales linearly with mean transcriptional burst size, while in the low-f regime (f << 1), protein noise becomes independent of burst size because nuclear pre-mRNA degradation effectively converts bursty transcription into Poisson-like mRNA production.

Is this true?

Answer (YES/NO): YES